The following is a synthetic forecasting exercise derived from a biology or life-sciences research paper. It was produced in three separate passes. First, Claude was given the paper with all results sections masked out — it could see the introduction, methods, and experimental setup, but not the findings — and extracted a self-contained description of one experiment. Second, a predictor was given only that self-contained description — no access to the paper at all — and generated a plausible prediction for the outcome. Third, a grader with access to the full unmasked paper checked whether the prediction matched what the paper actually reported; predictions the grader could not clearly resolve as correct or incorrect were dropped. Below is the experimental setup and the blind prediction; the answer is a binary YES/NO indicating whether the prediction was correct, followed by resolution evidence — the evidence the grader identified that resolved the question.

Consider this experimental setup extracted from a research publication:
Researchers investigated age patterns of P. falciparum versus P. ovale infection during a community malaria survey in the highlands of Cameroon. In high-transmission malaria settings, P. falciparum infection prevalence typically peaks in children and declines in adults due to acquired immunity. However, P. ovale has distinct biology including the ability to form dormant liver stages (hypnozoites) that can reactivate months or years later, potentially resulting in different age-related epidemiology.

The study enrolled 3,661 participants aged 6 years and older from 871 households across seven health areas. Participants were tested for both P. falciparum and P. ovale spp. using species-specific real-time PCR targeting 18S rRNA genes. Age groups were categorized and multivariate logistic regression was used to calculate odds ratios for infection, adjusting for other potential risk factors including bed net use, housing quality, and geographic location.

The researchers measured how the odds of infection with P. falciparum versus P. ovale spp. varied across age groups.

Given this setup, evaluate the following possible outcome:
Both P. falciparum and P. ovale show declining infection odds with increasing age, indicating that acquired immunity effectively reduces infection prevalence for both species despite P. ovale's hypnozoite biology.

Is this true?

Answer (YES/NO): NO